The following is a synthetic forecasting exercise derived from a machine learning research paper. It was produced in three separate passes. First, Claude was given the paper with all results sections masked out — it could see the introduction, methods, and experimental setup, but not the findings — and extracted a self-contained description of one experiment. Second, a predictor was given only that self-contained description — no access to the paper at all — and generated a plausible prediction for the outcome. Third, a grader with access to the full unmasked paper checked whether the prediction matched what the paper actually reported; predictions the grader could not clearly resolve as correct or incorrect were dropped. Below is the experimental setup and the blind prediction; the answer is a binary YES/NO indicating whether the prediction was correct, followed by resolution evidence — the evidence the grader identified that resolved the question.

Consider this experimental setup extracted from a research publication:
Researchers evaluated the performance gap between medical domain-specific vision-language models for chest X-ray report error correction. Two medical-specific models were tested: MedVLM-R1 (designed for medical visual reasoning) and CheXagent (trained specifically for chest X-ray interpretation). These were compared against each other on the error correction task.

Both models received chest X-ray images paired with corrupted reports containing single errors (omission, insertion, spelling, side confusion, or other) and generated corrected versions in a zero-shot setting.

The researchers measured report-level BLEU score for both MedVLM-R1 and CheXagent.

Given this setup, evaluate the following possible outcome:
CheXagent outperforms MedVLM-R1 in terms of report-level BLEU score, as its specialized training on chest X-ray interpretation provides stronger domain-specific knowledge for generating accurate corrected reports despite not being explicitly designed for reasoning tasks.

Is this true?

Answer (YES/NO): YES